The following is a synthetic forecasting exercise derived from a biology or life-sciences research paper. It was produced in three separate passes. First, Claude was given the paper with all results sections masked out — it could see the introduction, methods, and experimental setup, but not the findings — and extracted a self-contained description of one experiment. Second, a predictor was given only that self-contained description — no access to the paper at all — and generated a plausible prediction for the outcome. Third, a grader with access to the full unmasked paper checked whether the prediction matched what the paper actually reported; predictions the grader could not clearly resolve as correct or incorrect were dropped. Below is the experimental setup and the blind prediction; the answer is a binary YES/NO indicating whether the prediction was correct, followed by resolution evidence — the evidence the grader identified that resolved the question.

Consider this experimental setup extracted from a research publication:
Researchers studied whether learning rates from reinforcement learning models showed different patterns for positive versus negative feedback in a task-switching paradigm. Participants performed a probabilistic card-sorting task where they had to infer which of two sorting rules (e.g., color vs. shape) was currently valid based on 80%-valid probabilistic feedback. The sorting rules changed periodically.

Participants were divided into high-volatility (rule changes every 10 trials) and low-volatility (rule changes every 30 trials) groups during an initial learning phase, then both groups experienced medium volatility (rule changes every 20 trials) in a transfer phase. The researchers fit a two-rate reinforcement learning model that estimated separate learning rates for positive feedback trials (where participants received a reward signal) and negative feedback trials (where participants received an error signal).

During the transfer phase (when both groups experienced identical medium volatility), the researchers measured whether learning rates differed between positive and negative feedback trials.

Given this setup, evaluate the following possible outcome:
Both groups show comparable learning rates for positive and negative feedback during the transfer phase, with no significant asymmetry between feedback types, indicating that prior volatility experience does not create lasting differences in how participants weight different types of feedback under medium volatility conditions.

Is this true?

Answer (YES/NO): NO